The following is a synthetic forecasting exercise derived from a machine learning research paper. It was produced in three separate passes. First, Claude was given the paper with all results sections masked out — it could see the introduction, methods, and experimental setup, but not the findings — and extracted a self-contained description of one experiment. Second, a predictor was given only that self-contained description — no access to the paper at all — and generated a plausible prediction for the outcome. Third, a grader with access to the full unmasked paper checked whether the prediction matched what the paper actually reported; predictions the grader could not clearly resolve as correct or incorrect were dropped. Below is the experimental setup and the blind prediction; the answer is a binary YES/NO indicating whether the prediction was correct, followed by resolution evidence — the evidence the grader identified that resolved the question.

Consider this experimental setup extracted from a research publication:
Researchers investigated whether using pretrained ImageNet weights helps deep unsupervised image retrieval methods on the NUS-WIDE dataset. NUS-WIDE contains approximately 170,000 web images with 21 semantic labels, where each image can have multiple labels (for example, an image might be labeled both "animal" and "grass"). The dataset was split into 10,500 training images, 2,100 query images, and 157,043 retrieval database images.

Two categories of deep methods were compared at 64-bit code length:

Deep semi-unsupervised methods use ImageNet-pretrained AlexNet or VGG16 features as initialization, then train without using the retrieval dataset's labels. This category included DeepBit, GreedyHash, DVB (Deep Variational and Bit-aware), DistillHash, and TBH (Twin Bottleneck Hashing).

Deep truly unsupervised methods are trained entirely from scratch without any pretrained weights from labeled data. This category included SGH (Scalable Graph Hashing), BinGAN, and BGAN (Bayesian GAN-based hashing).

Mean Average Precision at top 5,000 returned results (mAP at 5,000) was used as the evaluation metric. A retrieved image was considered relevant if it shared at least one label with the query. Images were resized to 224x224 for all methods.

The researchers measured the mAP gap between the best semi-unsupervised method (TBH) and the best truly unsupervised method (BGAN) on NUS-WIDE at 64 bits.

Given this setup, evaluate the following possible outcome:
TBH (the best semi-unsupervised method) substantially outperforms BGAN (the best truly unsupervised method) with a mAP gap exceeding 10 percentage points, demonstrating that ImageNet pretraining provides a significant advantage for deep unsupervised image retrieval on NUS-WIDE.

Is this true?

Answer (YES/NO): NO